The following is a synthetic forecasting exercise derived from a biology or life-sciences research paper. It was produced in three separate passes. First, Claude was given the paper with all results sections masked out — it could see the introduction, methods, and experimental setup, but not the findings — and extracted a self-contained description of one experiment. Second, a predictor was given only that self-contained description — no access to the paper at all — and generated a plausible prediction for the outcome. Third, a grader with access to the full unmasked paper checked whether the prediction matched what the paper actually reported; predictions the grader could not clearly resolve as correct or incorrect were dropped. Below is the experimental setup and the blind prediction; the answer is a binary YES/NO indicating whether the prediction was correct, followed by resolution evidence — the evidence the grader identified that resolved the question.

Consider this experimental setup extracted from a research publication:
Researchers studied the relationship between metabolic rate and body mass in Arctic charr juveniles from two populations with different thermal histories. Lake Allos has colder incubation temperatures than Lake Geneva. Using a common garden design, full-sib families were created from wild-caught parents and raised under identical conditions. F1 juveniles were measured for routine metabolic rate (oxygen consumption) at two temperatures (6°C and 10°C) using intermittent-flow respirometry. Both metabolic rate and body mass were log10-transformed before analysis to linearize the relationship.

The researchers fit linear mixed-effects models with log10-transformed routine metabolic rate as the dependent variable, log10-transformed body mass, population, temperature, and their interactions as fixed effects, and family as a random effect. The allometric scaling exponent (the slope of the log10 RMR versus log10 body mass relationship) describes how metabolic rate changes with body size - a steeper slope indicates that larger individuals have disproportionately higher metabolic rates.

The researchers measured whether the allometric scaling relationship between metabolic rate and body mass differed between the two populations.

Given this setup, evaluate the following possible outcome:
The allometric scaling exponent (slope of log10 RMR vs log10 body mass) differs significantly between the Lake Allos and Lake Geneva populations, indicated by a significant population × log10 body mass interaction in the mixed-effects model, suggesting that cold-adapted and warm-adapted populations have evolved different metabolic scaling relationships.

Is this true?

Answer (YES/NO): YES